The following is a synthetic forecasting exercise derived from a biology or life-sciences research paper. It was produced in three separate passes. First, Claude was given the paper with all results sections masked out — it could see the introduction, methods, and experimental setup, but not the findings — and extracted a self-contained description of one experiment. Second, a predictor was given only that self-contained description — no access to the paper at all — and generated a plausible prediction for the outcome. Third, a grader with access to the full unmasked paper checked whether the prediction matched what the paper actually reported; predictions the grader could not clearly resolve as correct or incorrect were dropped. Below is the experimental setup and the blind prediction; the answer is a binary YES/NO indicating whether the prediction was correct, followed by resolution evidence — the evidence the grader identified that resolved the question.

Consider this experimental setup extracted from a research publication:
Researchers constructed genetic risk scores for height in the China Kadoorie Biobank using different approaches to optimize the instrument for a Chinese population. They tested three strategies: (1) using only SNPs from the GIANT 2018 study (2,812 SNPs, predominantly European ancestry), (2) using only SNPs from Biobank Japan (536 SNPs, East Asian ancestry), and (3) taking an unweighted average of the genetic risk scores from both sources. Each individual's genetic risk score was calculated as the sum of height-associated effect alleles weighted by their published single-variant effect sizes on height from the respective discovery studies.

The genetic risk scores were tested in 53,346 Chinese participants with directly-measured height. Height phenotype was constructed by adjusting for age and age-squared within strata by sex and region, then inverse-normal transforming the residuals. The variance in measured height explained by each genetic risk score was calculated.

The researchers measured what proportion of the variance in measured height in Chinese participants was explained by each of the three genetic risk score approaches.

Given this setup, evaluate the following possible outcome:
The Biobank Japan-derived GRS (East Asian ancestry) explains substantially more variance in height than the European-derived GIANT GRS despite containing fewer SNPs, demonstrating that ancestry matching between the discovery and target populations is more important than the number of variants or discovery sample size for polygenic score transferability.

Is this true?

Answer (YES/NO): NO